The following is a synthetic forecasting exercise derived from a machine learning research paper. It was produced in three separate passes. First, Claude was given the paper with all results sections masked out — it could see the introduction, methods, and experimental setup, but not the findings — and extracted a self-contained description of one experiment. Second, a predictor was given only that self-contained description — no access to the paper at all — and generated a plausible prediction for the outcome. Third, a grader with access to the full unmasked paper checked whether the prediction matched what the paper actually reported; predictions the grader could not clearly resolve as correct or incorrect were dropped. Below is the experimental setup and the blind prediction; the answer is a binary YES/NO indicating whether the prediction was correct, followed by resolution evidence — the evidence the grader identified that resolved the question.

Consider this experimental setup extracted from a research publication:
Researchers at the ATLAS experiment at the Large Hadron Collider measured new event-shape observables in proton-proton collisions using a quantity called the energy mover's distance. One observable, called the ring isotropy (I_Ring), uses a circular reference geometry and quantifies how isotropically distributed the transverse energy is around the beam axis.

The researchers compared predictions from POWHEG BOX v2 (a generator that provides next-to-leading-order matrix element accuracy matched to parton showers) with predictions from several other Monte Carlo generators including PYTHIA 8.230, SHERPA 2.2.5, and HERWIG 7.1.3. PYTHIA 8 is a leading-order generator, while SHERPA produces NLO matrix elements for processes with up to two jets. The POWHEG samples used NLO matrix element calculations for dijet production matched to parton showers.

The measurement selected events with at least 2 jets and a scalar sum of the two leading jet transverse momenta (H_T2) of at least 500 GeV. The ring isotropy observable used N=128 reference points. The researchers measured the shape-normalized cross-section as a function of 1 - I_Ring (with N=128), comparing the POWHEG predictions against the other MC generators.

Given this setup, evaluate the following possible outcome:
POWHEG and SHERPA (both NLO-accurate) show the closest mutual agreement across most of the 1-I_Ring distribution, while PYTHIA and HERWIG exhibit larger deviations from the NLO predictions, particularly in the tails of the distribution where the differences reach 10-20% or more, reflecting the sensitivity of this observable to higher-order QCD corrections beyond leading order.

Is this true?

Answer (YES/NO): NO